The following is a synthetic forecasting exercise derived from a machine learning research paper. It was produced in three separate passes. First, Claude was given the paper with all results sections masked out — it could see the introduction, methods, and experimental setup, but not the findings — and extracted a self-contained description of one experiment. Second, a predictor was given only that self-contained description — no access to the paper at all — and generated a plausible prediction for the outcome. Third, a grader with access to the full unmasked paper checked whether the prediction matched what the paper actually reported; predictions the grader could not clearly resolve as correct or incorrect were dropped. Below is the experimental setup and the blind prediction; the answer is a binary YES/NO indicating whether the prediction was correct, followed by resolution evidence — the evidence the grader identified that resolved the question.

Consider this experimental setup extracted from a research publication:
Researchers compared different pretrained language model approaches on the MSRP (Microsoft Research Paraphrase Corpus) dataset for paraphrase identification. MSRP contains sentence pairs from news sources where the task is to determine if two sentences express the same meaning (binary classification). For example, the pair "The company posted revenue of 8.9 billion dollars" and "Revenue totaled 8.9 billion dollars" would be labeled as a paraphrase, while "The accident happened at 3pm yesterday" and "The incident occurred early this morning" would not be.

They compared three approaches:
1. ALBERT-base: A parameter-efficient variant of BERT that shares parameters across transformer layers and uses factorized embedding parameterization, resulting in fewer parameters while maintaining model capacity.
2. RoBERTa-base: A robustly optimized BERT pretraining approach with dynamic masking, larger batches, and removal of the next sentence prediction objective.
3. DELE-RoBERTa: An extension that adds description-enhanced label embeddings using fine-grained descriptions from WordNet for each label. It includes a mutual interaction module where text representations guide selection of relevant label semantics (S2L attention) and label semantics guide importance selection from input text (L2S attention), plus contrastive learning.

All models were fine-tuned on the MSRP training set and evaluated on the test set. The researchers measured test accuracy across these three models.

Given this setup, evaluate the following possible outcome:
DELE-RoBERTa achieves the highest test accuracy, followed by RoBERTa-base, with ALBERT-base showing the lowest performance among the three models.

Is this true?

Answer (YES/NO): NO